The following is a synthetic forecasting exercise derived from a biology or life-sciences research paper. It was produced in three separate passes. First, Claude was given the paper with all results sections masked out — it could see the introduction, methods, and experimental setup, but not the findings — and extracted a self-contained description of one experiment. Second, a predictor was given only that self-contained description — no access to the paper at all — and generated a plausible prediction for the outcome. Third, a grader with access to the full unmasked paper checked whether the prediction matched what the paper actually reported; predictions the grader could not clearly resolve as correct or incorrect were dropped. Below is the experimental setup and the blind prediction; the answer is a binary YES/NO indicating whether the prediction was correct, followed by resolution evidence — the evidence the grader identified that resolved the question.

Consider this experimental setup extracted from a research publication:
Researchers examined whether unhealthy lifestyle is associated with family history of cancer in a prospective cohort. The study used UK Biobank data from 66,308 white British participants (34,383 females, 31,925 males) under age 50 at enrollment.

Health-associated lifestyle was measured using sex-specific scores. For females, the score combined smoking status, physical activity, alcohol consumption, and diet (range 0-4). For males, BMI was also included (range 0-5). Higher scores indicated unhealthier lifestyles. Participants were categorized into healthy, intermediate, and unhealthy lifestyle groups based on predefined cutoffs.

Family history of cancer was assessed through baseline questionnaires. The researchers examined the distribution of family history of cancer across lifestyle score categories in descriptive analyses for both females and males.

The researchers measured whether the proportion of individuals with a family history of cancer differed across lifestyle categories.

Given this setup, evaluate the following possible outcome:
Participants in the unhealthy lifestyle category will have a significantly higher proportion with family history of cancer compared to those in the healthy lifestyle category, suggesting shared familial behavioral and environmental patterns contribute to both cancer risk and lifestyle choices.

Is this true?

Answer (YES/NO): YES